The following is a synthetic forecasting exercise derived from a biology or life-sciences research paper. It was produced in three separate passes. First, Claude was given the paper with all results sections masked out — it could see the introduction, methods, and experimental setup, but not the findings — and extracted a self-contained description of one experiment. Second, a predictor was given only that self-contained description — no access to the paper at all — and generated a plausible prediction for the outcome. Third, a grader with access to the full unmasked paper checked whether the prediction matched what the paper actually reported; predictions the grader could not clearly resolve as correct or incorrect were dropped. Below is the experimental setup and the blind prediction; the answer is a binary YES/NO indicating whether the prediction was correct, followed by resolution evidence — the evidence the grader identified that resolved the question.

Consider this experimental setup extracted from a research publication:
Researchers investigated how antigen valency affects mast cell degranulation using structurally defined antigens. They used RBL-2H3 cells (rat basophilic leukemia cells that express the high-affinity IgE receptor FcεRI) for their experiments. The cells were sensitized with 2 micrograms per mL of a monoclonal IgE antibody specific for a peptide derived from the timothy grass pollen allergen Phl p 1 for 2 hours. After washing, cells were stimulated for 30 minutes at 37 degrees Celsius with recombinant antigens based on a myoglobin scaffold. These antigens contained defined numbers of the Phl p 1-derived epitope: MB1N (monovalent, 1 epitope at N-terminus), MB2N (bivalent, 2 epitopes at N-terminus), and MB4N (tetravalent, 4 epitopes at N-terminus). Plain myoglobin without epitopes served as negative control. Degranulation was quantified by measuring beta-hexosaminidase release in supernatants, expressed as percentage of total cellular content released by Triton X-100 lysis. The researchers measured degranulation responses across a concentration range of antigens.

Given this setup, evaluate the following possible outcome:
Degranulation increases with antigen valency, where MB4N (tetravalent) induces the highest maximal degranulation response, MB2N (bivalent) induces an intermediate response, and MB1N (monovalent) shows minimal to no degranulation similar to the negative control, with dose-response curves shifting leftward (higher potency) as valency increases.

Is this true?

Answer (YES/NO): YES